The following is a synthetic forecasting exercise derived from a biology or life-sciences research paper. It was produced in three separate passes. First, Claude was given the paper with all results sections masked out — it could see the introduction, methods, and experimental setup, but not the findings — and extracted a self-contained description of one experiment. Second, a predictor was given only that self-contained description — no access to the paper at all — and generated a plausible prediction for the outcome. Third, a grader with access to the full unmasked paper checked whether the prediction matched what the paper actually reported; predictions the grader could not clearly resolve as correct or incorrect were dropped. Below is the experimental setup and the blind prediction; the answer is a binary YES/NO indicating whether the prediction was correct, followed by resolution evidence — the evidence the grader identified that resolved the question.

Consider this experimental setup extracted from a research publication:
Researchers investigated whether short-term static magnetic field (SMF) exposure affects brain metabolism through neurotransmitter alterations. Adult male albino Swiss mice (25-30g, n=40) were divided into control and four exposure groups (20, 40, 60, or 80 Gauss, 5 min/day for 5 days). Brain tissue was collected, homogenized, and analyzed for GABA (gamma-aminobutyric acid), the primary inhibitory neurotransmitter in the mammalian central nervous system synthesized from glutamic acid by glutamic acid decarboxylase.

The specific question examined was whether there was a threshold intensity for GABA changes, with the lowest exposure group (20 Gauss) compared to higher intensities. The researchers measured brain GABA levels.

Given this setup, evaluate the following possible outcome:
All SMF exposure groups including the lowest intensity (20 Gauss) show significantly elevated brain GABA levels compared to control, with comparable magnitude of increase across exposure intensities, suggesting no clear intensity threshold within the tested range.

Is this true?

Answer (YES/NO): NO